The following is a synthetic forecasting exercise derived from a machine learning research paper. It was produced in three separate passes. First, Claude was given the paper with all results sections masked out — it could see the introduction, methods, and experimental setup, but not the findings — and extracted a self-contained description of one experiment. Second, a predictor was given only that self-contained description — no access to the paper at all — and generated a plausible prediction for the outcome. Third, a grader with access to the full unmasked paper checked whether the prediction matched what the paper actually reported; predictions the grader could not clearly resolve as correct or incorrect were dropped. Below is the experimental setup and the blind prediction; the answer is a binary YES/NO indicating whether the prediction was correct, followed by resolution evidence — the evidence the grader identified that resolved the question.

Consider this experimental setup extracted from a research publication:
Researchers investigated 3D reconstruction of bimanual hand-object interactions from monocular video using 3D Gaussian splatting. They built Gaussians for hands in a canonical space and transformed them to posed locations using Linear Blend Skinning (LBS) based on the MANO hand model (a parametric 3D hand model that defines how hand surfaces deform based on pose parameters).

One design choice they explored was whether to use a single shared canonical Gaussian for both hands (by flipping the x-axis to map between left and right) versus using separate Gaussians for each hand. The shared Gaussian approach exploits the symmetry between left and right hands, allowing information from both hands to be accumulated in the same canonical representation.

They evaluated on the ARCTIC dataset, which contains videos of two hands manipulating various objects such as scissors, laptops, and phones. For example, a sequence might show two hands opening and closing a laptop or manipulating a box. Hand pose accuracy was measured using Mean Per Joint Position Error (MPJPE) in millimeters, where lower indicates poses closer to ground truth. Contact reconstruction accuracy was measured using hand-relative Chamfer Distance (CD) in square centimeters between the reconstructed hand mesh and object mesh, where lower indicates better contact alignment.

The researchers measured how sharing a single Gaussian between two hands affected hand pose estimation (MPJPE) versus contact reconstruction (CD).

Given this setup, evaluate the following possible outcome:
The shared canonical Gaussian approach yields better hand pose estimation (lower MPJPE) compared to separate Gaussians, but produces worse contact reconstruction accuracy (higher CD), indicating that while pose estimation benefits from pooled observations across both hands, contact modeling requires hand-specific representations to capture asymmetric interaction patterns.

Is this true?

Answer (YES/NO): NO